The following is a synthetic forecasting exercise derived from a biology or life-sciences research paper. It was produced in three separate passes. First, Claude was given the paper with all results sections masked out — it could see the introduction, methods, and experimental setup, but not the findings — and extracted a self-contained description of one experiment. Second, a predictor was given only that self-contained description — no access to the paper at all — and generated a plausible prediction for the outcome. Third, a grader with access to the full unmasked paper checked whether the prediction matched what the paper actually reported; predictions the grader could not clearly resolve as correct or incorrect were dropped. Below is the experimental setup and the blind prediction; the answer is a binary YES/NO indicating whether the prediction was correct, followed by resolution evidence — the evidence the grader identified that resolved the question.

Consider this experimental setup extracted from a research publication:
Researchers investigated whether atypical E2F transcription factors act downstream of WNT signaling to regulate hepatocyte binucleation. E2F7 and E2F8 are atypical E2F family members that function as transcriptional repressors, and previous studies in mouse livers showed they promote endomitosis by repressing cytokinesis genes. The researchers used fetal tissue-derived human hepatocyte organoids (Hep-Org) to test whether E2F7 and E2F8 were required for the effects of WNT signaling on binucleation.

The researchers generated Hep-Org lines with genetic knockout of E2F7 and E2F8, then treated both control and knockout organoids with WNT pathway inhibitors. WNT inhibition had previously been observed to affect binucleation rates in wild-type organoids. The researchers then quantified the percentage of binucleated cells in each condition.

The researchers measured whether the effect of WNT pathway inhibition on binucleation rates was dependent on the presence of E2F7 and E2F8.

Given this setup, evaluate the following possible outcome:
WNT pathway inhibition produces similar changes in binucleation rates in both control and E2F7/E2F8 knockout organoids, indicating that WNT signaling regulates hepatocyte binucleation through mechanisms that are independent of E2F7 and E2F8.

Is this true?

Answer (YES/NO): NO